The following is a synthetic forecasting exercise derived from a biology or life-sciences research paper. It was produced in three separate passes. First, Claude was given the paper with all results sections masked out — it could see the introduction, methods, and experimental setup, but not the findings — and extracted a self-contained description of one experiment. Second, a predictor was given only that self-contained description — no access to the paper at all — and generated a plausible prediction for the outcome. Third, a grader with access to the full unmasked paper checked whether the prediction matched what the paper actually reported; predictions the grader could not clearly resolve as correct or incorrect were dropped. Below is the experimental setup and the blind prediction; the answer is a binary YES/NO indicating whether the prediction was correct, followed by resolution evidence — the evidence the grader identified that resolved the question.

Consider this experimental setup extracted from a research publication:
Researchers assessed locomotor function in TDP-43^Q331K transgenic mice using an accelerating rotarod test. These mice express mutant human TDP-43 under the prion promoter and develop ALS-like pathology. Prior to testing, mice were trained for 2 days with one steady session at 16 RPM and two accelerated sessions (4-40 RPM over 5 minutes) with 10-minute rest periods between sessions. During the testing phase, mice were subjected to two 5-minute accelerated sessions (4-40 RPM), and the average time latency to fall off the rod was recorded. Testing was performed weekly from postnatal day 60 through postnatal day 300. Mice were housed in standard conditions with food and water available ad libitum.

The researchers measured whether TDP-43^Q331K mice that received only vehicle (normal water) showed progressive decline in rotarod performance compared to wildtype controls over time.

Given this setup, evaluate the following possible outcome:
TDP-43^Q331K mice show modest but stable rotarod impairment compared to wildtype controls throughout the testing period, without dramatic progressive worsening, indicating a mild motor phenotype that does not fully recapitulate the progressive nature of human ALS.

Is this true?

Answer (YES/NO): NO